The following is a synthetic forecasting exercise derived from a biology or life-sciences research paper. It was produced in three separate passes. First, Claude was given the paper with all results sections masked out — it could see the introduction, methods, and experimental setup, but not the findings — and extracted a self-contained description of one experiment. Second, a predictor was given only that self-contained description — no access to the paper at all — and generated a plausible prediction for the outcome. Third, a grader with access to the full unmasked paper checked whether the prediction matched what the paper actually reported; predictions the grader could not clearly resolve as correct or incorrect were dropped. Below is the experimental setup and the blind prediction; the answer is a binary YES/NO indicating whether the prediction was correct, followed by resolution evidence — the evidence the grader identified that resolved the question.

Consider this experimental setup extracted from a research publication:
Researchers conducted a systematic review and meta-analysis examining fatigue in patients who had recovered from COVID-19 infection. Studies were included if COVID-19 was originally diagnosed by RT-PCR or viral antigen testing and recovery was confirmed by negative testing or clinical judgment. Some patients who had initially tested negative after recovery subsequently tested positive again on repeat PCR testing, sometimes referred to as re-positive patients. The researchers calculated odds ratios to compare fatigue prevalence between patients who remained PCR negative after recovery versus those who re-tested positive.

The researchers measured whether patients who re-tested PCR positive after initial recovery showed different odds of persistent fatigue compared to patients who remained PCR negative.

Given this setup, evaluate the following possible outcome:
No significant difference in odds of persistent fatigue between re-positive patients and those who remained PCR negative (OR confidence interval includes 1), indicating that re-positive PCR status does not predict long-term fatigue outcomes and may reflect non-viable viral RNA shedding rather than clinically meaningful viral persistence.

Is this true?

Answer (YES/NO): YES